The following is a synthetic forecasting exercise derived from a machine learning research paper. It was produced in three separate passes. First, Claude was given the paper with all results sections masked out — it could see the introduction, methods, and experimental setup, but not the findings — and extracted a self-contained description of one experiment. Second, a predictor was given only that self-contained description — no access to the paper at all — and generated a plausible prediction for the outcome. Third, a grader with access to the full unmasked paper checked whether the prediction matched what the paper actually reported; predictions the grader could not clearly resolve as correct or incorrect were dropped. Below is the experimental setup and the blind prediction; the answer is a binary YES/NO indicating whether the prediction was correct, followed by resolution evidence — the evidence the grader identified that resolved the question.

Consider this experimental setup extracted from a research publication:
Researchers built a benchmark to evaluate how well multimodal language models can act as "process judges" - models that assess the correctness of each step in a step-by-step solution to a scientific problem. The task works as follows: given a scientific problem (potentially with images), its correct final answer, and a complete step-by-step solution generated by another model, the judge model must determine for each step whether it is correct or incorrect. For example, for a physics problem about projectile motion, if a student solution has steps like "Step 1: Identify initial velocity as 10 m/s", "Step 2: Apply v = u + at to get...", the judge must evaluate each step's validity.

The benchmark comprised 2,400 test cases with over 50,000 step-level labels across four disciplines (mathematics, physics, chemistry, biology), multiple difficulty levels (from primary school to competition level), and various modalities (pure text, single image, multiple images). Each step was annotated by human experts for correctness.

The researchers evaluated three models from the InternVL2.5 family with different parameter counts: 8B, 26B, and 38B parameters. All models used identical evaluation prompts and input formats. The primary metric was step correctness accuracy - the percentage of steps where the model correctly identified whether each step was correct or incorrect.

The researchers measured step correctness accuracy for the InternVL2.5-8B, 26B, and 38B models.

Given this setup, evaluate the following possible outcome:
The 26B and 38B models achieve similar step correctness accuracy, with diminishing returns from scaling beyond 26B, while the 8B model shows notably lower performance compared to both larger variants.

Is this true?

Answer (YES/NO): NO